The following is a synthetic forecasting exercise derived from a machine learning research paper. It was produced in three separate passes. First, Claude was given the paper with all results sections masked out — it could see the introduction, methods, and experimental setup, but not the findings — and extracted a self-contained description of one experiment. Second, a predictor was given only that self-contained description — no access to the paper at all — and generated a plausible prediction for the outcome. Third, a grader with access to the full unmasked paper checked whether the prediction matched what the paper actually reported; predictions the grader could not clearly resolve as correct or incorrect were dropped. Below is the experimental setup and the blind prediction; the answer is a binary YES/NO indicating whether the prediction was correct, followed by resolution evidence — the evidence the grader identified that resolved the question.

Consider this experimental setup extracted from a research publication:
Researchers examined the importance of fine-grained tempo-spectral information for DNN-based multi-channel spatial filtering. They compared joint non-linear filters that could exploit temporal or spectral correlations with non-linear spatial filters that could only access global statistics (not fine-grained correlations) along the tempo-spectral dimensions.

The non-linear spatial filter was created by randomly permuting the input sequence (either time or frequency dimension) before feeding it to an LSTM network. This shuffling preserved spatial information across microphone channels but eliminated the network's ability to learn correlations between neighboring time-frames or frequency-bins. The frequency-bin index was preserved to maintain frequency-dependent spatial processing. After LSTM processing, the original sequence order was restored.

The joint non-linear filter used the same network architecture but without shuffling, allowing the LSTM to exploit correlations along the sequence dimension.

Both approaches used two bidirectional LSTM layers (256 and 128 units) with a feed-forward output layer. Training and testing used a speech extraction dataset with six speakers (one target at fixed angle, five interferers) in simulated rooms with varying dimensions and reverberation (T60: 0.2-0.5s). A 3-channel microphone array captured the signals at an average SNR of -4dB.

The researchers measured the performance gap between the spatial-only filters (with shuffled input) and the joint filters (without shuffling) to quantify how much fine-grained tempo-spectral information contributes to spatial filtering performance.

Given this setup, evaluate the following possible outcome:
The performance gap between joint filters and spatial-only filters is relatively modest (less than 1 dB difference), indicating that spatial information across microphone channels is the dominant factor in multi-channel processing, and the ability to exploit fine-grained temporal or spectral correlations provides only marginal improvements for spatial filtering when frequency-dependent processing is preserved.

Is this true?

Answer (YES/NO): NO